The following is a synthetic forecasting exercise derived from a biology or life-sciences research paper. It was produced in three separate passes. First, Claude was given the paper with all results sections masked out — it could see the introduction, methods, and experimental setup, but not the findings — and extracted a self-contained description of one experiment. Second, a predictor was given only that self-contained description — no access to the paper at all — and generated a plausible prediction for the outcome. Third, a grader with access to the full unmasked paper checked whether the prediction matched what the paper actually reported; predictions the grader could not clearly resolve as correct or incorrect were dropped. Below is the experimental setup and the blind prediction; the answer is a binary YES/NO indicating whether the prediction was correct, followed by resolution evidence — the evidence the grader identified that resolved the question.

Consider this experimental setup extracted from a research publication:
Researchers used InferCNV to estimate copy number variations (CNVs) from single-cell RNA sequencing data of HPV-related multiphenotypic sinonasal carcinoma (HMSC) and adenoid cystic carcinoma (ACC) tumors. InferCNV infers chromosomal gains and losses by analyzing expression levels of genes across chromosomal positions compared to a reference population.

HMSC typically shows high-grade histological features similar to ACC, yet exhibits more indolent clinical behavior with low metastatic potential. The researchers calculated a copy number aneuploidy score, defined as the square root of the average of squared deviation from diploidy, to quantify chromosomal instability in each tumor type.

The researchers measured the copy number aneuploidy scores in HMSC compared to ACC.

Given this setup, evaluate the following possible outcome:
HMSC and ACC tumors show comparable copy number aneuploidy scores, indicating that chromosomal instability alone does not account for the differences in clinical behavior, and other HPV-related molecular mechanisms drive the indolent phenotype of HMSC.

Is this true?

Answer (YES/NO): NO